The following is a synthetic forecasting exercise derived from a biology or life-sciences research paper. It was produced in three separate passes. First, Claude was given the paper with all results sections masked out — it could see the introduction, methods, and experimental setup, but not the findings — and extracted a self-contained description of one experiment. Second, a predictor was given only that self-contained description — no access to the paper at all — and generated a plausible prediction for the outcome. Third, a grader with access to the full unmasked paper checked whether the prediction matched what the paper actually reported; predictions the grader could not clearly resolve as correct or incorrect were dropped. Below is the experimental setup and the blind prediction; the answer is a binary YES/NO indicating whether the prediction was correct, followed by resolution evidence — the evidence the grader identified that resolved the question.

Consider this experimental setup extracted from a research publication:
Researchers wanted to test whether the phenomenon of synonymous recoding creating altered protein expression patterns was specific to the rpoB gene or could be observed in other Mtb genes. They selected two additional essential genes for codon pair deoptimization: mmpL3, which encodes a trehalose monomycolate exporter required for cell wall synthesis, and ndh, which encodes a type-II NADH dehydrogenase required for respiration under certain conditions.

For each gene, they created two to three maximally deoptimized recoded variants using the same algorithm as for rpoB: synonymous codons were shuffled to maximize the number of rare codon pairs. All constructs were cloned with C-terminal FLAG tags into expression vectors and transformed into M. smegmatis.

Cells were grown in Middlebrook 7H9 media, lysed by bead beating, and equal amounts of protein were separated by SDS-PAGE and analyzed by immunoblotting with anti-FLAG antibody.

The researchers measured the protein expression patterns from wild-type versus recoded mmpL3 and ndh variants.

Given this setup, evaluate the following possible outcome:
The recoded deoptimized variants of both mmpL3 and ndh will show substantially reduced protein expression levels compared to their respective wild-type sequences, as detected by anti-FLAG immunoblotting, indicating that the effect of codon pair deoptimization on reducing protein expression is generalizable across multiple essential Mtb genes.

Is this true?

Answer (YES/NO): NO